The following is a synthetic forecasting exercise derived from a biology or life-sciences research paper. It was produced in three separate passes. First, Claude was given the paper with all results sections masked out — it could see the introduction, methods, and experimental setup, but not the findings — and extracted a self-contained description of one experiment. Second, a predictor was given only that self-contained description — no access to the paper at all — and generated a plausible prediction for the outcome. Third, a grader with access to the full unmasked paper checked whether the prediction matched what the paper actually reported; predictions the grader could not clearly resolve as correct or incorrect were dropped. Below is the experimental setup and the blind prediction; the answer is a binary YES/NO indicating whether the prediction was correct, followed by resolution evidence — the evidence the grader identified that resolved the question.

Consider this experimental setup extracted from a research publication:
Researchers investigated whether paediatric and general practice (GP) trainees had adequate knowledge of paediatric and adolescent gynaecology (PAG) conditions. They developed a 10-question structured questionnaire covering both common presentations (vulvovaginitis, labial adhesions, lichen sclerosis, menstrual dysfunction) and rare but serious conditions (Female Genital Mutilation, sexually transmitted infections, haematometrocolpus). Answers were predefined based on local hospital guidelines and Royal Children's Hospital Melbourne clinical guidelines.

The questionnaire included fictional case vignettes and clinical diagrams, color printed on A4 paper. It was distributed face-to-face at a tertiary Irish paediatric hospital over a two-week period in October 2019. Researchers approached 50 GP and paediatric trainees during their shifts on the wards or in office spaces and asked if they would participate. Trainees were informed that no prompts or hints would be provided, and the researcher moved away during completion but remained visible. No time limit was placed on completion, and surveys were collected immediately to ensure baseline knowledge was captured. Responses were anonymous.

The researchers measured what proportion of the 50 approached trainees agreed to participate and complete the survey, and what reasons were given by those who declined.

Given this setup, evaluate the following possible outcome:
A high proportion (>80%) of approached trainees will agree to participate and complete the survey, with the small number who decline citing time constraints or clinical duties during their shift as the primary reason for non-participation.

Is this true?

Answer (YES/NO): NO